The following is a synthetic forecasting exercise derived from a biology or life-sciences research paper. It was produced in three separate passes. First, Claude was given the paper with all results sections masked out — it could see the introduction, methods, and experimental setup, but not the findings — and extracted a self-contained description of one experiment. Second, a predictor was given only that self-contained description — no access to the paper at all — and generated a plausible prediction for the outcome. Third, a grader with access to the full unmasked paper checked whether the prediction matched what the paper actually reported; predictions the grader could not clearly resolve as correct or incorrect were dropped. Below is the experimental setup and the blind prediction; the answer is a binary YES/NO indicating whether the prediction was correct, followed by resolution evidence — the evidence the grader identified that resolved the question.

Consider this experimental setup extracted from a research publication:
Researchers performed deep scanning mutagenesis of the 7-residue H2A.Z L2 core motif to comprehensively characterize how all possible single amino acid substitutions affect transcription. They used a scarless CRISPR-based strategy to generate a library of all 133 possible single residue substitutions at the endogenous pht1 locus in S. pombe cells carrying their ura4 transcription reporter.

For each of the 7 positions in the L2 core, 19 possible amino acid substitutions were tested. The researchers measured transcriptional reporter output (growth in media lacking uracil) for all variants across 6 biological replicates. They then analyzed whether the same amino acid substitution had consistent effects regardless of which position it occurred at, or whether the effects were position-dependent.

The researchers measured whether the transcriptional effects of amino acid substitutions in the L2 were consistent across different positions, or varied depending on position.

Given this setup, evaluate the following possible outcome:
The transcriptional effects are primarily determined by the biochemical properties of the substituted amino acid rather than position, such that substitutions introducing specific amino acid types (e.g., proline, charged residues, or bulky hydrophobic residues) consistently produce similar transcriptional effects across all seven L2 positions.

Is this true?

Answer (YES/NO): NO